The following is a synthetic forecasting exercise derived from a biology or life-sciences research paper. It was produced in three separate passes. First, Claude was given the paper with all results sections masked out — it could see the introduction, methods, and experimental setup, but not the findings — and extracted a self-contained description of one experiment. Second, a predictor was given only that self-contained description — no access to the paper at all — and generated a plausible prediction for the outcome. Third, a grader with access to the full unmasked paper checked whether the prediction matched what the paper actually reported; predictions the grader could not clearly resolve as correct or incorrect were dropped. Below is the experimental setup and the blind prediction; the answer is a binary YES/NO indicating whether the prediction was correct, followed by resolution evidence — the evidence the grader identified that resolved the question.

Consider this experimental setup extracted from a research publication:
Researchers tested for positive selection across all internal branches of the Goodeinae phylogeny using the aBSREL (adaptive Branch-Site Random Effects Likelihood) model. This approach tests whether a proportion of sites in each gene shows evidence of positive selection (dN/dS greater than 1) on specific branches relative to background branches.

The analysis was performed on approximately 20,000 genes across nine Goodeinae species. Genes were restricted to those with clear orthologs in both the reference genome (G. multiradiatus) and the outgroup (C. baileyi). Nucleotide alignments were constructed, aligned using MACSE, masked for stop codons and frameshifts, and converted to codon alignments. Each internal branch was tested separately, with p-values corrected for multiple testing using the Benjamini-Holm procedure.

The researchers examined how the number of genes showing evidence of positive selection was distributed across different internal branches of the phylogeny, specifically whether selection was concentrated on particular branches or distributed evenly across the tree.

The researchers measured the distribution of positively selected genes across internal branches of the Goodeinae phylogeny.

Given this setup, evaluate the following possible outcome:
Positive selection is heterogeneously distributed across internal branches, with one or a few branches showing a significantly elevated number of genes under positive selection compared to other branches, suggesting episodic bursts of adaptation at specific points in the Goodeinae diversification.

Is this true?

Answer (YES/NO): NO